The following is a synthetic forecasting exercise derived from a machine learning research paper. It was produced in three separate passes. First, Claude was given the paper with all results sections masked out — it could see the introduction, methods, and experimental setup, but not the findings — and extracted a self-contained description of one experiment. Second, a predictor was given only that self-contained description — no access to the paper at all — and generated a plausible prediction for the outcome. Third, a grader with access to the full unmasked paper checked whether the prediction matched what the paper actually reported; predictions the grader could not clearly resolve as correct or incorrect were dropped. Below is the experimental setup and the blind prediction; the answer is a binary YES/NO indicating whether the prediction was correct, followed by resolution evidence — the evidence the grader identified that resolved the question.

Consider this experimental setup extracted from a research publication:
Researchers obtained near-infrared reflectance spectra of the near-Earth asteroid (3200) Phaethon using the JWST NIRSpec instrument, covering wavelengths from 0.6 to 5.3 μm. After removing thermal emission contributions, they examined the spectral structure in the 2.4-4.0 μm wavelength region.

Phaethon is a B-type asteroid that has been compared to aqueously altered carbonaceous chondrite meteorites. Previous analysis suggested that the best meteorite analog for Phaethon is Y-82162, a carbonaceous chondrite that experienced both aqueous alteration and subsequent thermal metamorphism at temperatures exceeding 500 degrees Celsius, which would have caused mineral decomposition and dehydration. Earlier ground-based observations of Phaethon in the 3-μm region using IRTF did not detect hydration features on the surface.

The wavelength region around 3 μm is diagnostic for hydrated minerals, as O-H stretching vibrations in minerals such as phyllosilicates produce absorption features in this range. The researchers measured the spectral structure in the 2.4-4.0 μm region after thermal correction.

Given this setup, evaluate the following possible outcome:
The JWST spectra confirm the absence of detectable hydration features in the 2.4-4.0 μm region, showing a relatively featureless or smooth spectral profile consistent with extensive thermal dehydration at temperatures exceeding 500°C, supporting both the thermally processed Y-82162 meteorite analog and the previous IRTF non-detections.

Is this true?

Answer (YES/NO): NO